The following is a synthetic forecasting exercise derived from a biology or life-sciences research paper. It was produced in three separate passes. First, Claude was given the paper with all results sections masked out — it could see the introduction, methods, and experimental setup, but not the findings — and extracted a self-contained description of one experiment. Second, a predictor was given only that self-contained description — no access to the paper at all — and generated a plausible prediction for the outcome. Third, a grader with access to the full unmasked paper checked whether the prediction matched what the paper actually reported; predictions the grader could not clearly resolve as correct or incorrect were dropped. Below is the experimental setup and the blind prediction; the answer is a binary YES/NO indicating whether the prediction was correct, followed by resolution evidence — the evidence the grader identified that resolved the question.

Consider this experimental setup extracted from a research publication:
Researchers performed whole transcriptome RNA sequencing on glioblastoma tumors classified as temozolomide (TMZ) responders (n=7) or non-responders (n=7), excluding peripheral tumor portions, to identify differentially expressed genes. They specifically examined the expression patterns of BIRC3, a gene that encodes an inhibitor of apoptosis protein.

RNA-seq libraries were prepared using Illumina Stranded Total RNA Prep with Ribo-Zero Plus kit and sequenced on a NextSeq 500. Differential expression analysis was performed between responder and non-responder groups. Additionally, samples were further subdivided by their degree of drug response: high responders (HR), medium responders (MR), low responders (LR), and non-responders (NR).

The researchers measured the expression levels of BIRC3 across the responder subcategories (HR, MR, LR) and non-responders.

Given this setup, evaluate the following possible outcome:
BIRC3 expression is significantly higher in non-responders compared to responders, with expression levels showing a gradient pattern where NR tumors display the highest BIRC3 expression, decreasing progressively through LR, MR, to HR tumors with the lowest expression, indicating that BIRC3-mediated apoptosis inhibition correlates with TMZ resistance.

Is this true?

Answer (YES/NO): YES